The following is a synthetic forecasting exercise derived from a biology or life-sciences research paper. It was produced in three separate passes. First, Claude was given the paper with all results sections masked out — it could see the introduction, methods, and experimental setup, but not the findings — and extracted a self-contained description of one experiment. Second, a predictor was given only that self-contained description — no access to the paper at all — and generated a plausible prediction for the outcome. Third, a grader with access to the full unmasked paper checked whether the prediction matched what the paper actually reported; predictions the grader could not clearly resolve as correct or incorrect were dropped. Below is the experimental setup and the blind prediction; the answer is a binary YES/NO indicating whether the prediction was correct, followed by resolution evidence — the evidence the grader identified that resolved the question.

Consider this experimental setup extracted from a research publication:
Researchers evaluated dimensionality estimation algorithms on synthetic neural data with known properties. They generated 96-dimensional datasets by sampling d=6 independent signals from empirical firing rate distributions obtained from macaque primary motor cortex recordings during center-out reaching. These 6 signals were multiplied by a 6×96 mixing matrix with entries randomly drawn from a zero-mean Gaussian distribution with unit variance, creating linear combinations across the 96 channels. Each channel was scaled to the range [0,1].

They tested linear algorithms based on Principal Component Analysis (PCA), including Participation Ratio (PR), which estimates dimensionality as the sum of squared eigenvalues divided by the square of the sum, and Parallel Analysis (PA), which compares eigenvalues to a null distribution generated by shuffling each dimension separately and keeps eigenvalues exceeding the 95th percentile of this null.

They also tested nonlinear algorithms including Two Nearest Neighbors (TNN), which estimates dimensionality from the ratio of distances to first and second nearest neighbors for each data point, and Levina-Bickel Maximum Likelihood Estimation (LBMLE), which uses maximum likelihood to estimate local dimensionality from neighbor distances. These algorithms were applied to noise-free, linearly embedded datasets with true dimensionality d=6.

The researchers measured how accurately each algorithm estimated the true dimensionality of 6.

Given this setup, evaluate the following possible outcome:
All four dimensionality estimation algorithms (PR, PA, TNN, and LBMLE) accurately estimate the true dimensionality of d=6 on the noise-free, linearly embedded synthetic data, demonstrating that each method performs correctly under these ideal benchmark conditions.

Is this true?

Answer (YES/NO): YES